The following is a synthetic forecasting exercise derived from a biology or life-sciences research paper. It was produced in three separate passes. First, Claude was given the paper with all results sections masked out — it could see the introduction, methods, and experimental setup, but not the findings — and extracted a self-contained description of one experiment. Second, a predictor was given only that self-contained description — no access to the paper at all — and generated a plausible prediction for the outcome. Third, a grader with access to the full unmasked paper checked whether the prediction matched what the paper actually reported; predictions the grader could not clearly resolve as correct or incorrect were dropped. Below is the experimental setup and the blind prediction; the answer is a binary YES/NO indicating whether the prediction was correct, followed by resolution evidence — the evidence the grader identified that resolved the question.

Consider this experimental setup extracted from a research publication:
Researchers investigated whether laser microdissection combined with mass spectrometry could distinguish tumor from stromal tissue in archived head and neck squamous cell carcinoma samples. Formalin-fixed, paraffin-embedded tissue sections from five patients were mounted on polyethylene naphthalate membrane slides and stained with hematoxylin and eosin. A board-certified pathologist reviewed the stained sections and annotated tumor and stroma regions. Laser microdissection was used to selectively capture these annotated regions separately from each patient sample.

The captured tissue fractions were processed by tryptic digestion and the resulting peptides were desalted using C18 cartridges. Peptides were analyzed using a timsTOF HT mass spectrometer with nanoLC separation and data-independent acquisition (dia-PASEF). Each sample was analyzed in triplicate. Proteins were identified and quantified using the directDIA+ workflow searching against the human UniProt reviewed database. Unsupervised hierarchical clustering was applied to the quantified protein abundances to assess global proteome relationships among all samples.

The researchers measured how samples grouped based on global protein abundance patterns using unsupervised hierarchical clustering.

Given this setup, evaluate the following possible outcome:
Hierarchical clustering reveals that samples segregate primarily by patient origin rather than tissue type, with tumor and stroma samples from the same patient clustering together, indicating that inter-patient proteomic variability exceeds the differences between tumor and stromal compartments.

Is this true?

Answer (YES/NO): NO